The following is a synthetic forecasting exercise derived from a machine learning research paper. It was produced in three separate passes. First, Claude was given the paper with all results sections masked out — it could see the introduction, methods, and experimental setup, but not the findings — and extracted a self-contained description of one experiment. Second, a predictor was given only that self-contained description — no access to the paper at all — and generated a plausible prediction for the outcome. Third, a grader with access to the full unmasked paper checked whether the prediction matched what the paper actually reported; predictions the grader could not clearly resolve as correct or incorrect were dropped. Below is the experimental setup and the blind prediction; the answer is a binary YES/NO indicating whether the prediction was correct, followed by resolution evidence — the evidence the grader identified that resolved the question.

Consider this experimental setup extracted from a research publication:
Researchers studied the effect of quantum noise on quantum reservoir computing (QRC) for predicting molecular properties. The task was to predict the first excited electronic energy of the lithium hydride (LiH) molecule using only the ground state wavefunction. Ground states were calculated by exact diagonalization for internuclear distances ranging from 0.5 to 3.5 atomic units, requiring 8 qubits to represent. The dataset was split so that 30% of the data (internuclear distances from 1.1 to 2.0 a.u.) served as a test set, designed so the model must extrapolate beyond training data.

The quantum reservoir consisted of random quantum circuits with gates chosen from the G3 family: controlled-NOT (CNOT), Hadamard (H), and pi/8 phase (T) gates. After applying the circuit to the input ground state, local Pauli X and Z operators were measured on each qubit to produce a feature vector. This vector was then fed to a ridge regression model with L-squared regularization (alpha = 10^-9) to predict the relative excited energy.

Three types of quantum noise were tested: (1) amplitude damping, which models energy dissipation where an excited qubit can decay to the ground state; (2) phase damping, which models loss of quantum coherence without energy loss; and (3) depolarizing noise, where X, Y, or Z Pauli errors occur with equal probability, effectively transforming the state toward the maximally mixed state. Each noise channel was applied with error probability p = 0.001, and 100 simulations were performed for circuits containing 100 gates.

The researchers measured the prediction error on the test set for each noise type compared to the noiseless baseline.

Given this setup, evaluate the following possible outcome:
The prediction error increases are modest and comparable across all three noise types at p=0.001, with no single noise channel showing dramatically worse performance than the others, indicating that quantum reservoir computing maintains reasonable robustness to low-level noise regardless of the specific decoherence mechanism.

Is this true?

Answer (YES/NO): NO